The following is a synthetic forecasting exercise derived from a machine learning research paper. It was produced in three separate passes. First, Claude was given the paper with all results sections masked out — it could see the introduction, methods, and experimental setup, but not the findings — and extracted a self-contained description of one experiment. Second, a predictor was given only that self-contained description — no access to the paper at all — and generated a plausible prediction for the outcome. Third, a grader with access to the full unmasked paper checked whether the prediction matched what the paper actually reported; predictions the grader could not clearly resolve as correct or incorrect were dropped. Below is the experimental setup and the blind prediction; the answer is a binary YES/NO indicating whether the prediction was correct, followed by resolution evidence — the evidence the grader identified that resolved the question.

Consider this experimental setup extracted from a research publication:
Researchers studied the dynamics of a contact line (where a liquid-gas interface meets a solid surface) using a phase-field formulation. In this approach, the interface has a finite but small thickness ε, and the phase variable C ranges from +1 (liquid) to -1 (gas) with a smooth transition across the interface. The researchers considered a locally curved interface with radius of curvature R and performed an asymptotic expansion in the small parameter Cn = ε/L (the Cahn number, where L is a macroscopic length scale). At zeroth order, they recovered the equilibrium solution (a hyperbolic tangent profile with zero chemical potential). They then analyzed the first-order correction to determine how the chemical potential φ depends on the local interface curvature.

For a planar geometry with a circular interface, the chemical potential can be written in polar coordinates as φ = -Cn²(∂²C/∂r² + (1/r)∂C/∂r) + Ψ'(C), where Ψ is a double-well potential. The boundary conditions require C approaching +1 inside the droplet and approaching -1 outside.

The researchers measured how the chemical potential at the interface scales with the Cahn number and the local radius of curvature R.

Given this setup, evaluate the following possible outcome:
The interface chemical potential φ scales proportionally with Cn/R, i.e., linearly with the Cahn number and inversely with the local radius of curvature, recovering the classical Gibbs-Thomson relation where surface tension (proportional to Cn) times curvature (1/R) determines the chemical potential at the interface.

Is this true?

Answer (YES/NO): YES